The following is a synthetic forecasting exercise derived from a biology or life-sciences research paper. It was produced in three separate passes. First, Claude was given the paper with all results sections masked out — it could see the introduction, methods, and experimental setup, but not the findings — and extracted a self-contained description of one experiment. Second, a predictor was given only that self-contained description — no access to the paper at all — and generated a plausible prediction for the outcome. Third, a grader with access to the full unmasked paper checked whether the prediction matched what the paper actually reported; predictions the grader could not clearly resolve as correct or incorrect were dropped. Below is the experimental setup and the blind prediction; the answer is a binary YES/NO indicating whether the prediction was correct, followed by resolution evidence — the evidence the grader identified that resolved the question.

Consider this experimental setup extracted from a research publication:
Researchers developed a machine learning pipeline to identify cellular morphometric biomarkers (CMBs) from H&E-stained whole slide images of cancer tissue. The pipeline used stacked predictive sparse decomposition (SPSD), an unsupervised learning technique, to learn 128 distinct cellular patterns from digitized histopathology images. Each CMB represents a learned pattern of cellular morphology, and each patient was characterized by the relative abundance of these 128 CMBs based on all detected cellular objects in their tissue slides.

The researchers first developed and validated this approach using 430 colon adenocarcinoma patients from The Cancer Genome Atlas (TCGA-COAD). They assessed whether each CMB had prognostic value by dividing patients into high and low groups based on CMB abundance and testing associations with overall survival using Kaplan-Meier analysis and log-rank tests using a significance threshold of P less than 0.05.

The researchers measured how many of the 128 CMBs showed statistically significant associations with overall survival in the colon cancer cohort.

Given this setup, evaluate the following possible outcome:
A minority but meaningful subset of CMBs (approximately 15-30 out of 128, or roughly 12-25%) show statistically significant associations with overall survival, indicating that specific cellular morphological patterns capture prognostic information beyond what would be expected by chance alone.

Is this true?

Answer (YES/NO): NO